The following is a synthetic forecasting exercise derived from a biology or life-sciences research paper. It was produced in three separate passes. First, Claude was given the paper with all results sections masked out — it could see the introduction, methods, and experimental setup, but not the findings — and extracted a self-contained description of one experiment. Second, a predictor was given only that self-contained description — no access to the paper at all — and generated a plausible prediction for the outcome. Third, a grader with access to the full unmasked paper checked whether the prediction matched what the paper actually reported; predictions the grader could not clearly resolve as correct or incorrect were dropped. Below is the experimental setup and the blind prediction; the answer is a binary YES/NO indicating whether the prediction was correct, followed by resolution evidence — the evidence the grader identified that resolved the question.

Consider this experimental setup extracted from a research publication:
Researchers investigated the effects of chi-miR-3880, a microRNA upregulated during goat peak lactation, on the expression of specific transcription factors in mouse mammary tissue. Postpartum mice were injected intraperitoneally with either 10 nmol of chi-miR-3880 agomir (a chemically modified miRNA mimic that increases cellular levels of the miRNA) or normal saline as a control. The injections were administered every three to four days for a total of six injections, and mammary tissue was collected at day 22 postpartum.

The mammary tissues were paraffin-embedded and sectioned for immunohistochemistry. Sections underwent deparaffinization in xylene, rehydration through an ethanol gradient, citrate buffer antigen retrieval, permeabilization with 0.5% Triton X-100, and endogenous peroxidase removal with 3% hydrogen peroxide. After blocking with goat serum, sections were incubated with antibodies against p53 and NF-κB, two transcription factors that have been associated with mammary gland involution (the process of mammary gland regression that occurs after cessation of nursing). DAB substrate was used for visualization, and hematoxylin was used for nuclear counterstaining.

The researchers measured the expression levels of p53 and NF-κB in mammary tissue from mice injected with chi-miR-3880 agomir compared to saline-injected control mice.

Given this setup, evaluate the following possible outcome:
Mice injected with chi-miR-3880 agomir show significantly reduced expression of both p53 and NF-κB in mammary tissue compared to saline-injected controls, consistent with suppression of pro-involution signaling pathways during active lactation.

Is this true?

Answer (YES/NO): YES